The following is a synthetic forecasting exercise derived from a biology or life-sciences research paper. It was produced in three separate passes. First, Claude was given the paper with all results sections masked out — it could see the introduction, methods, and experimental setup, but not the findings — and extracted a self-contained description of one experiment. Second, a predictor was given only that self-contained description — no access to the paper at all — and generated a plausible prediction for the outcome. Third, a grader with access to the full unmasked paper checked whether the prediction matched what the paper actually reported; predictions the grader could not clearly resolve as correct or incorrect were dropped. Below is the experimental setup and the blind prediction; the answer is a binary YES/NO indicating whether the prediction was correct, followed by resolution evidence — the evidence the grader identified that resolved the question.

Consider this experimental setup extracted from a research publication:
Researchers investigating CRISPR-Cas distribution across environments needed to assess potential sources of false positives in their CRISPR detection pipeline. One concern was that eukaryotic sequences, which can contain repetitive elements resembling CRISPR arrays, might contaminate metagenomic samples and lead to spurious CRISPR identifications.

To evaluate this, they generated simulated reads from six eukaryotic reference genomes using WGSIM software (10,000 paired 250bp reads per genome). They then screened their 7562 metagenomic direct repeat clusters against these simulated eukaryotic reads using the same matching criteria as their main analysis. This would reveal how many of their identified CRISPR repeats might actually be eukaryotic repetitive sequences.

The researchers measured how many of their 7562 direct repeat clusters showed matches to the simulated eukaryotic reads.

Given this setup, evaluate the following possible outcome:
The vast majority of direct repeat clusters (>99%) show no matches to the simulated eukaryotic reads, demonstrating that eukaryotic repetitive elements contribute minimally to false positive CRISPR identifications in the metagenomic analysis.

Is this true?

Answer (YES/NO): NO